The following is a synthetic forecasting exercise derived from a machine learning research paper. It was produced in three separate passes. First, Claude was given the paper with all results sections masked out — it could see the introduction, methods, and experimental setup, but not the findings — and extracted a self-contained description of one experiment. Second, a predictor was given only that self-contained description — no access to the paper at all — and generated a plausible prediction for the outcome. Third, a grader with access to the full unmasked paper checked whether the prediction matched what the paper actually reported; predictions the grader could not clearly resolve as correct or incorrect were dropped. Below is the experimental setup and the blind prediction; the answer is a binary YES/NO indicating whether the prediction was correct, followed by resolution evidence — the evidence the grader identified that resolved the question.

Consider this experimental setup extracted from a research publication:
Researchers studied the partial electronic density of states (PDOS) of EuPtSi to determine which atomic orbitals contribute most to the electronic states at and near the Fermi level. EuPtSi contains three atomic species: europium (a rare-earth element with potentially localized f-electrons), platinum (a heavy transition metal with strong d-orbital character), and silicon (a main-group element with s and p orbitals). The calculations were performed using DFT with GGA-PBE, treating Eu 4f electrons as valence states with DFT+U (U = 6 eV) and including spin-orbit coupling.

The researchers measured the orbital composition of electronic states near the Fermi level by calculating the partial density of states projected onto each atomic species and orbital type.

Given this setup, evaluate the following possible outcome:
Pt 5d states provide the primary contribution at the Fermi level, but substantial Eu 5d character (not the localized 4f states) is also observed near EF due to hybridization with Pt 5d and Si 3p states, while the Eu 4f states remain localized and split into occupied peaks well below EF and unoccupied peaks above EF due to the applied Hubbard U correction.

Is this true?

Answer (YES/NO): NO